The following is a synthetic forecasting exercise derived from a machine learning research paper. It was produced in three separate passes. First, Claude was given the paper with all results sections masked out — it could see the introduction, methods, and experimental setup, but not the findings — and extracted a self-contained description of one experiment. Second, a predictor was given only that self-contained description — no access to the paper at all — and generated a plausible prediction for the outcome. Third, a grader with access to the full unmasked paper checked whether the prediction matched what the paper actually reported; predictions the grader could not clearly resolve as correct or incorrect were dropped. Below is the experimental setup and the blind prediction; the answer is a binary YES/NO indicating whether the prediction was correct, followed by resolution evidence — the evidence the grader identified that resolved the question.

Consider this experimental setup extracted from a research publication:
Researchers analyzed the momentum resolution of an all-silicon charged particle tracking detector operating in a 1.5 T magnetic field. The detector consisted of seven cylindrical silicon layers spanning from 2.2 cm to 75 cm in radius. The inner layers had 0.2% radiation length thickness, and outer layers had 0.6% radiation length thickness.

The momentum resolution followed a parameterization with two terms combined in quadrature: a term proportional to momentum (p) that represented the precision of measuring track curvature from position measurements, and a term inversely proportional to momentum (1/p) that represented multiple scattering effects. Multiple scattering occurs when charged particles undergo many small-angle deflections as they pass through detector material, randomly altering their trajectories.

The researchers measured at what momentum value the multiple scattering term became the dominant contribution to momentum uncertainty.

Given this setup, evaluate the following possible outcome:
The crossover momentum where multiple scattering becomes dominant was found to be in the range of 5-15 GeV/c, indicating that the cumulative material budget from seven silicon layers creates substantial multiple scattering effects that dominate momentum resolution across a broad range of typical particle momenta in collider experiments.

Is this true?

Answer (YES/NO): NO